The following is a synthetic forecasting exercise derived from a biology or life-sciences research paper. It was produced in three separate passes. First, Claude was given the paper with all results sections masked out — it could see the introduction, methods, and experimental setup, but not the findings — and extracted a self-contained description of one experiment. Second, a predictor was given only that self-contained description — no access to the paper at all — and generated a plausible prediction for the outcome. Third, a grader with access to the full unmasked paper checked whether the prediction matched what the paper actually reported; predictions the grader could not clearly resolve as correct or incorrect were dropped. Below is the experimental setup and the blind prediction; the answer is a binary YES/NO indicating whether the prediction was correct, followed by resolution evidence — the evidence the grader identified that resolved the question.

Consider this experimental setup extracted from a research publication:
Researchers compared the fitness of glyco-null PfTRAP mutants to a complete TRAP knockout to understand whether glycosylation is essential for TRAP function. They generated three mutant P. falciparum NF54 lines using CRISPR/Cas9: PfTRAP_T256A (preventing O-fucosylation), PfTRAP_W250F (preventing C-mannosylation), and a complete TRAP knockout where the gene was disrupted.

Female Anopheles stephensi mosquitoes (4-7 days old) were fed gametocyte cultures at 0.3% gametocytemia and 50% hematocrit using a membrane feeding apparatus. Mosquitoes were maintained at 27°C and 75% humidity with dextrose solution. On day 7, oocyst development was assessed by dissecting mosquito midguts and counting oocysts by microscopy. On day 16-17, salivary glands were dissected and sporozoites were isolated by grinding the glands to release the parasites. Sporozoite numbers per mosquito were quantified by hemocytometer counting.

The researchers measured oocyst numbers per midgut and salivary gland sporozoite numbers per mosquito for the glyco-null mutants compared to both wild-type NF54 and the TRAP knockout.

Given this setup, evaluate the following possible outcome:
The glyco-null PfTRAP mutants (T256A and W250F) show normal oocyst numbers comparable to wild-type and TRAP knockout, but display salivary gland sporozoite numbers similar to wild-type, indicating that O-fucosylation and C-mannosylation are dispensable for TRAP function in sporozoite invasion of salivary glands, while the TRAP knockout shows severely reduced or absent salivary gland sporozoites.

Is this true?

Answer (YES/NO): NO